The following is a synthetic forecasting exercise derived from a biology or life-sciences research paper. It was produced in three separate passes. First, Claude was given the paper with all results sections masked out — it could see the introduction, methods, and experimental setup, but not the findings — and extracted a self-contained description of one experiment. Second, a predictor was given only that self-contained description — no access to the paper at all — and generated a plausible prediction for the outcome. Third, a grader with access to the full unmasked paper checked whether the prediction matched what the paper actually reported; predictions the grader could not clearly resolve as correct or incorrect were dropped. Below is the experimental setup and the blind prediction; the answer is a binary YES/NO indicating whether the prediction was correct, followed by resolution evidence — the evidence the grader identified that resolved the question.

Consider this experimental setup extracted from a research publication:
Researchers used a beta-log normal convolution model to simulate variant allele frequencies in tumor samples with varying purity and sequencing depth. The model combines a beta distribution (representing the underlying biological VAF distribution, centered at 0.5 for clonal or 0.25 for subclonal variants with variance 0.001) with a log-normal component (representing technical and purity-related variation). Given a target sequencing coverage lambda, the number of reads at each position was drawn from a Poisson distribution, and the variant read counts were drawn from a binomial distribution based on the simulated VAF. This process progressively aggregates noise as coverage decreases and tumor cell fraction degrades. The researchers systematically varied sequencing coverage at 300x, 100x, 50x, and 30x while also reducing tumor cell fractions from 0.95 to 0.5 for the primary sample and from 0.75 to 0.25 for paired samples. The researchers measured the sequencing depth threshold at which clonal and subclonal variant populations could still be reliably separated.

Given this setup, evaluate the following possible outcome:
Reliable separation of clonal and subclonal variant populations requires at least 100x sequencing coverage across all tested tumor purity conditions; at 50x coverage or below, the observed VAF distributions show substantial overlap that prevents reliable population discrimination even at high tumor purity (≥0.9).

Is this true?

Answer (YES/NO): NO